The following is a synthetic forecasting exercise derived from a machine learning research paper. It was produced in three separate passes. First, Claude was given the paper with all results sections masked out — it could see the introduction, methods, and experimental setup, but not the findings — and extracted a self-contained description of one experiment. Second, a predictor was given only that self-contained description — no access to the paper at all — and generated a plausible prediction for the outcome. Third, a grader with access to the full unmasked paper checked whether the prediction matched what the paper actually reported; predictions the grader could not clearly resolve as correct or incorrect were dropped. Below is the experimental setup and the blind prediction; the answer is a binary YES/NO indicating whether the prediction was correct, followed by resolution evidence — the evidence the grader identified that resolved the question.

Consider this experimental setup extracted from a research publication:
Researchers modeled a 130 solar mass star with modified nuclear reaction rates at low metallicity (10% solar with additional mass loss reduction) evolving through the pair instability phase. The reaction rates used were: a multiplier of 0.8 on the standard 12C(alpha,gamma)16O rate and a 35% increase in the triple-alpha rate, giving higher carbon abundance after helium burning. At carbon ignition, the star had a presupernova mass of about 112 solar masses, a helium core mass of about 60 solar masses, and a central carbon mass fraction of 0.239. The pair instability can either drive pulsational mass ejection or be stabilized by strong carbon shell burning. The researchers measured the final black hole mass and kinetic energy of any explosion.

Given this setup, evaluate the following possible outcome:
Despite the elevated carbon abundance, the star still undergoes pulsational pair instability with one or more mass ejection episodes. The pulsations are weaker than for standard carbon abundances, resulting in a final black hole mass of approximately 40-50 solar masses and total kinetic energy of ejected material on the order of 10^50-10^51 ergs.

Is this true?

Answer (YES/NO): NO